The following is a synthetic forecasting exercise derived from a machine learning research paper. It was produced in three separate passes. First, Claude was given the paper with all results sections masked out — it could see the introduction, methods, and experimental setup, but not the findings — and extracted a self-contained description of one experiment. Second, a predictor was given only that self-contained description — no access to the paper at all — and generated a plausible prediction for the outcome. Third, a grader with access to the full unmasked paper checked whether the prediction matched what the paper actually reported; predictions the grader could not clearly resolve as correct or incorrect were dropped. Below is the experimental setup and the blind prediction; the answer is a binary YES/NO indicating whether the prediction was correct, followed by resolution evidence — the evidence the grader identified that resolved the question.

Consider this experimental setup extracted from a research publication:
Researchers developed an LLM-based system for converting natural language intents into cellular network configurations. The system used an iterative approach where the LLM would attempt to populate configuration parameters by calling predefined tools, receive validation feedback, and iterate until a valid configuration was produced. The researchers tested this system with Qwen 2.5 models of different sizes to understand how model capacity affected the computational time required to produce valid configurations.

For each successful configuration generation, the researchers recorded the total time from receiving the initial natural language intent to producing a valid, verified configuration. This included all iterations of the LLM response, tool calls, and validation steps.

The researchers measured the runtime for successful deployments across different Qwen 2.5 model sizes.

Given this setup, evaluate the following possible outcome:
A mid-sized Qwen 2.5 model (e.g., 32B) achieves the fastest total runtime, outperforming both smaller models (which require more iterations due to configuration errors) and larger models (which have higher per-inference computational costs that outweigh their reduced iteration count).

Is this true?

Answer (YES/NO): NO